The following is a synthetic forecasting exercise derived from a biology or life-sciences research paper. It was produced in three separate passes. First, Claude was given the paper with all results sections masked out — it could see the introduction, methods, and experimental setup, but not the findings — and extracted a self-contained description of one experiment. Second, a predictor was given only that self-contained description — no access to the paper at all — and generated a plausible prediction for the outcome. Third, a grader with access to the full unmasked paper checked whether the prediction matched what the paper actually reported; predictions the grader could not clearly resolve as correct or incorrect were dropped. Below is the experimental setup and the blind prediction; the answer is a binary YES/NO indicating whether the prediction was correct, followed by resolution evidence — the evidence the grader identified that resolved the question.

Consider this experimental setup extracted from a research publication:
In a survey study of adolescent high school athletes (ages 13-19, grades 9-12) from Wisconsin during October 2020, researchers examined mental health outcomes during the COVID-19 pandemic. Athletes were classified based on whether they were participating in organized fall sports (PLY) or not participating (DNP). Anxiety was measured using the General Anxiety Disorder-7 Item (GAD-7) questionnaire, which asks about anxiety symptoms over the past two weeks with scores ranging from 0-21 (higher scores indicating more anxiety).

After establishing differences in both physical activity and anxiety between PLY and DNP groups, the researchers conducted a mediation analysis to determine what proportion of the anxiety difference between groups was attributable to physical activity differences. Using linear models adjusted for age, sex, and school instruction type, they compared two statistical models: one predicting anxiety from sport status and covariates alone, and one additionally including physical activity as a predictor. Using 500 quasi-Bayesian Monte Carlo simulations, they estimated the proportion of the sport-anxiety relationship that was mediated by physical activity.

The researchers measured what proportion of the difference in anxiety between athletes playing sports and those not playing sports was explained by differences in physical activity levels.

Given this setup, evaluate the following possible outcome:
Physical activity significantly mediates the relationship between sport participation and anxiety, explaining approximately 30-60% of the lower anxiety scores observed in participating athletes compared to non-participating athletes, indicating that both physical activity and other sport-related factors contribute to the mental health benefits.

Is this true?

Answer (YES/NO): NO